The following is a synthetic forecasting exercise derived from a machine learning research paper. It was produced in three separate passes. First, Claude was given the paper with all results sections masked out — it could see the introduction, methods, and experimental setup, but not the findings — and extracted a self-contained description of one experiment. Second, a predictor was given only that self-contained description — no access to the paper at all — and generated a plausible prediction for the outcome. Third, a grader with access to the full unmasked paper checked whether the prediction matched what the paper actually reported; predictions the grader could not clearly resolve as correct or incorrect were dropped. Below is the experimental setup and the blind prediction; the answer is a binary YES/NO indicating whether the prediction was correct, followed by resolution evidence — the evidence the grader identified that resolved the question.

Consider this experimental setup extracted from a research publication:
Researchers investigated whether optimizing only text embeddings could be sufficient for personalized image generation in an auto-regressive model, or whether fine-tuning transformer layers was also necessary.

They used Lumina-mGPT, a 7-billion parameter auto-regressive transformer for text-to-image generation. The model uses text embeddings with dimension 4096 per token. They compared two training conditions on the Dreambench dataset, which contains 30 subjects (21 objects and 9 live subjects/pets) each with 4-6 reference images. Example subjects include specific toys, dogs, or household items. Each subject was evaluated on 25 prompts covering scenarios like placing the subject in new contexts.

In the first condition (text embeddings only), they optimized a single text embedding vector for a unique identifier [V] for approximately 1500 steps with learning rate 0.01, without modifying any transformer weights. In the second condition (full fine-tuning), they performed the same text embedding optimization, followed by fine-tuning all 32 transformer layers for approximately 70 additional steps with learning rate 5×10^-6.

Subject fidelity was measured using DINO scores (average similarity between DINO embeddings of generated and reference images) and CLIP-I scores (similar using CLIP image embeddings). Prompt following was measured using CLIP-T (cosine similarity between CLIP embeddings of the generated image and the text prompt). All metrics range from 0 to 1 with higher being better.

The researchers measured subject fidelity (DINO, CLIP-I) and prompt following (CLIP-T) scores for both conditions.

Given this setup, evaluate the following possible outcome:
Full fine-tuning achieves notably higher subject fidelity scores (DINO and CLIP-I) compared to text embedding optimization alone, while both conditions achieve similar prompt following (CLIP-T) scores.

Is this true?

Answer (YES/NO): YES